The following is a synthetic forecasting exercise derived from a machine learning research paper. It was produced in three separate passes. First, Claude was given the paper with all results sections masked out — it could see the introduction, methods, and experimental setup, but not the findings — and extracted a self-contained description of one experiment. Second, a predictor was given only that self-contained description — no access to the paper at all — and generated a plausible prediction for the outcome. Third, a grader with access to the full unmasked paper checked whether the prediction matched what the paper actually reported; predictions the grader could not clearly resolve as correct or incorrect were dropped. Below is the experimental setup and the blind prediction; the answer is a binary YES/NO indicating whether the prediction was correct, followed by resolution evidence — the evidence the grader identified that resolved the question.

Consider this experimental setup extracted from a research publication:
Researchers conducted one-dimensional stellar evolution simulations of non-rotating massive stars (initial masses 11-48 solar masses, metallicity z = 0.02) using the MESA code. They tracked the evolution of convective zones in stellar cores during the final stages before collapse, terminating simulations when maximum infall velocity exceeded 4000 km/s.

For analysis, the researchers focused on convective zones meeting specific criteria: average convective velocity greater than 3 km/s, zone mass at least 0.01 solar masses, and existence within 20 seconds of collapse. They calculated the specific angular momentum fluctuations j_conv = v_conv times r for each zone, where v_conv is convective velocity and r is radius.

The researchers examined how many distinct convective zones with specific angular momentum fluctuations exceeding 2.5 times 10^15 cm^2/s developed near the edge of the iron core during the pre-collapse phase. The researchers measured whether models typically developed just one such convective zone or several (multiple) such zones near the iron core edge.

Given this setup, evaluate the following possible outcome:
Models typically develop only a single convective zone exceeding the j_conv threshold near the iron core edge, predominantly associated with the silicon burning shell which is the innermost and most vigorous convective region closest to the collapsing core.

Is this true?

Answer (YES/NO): NO